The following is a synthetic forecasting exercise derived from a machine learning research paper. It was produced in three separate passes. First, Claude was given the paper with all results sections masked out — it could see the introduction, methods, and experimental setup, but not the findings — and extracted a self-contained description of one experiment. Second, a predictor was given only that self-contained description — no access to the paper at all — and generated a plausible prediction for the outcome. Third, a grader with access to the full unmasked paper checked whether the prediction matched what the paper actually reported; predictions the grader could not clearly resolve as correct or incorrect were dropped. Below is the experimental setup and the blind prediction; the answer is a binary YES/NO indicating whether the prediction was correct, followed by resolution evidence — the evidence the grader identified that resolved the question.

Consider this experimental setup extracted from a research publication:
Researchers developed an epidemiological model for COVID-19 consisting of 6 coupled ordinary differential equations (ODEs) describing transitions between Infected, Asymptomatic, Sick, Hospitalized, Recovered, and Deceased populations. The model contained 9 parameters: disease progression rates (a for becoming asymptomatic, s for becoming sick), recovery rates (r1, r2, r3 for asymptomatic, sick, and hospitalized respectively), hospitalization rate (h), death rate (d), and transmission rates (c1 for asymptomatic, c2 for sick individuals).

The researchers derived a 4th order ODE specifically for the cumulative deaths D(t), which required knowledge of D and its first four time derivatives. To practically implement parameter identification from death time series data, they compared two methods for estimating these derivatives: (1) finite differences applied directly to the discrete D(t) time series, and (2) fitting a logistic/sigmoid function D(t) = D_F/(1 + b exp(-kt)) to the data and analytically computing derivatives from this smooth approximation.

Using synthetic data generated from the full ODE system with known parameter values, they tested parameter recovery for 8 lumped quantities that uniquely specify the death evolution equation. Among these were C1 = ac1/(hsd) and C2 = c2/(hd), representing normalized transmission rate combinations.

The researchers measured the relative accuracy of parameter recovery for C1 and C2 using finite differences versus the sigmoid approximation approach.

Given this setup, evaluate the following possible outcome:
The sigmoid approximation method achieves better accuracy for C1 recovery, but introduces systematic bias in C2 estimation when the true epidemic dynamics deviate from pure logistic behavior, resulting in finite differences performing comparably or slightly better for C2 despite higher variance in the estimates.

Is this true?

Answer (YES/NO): NO